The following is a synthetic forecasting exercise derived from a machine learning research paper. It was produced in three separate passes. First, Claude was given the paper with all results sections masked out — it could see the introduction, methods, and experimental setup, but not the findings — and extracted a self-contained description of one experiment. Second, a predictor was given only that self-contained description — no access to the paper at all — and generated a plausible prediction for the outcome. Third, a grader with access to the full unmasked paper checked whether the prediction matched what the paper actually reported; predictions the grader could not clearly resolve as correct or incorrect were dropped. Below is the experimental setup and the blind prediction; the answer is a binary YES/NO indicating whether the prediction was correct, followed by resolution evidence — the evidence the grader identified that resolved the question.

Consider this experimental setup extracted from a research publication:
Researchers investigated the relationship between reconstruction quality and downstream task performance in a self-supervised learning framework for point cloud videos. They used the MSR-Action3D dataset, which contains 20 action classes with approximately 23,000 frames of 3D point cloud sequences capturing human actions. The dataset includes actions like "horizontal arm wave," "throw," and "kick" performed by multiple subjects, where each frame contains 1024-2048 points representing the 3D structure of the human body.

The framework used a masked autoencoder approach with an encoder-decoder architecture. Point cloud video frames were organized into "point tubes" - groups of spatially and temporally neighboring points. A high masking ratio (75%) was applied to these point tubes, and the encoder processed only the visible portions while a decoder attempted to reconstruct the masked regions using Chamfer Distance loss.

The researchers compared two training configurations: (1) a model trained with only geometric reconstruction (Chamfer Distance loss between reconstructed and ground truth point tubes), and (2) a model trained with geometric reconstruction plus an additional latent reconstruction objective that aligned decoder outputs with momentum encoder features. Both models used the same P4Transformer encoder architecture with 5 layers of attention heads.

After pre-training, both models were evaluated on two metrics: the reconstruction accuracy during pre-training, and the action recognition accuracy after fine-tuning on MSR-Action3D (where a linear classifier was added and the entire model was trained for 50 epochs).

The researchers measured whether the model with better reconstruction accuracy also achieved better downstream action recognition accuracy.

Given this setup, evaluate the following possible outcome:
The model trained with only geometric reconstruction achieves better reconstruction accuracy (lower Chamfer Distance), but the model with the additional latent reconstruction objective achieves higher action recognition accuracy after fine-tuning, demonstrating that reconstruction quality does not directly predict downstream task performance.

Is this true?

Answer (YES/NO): YES